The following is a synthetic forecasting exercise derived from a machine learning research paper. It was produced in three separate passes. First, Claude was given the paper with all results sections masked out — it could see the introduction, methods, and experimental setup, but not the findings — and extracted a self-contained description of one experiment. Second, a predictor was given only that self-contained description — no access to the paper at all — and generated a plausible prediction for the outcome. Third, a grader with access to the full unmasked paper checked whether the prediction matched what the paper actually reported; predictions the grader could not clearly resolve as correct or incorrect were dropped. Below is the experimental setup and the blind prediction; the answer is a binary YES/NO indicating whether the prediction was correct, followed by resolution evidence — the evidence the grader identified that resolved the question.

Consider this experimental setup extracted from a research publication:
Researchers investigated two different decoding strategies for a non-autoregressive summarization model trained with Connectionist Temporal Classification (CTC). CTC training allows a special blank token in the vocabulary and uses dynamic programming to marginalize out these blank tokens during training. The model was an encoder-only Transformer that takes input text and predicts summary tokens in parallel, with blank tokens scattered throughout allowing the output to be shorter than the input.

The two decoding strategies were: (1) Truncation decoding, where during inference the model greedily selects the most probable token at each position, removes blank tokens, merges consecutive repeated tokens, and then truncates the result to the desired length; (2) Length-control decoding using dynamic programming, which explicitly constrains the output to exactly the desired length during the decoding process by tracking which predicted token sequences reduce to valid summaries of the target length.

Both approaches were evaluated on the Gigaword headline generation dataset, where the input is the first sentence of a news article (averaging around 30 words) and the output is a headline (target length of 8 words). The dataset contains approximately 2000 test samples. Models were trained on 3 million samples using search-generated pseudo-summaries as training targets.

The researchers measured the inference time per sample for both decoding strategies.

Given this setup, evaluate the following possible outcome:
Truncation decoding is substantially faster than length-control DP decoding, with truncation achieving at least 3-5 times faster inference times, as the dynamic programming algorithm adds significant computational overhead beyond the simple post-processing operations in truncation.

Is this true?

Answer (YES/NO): YES